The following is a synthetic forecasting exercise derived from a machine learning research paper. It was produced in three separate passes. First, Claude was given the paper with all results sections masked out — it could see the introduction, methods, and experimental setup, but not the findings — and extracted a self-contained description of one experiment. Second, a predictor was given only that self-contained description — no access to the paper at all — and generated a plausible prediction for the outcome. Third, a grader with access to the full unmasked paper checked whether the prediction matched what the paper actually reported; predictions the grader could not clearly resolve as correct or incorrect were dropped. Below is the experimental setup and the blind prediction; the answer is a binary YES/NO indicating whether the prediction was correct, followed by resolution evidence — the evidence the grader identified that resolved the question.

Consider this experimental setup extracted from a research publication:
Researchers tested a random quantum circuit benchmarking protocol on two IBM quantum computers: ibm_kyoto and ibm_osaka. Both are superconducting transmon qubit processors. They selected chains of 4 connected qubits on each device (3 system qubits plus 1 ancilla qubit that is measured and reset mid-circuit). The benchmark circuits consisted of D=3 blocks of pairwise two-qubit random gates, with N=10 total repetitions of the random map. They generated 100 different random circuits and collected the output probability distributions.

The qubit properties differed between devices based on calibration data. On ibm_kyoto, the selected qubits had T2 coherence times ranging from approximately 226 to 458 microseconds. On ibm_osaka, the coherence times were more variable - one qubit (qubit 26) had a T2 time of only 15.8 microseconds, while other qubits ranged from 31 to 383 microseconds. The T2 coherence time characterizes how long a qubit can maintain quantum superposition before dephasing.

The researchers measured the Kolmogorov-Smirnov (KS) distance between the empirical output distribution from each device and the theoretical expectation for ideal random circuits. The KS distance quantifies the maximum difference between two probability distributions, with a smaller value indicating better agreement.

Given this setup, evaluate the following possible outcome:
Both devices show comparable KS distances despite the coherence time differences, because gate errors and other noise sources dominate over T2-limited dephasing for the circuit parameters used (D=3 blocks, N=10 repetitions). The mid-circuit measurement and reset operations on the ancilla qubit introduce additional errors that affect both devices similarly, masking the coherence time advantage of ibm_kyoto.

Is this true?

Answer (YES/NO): NO